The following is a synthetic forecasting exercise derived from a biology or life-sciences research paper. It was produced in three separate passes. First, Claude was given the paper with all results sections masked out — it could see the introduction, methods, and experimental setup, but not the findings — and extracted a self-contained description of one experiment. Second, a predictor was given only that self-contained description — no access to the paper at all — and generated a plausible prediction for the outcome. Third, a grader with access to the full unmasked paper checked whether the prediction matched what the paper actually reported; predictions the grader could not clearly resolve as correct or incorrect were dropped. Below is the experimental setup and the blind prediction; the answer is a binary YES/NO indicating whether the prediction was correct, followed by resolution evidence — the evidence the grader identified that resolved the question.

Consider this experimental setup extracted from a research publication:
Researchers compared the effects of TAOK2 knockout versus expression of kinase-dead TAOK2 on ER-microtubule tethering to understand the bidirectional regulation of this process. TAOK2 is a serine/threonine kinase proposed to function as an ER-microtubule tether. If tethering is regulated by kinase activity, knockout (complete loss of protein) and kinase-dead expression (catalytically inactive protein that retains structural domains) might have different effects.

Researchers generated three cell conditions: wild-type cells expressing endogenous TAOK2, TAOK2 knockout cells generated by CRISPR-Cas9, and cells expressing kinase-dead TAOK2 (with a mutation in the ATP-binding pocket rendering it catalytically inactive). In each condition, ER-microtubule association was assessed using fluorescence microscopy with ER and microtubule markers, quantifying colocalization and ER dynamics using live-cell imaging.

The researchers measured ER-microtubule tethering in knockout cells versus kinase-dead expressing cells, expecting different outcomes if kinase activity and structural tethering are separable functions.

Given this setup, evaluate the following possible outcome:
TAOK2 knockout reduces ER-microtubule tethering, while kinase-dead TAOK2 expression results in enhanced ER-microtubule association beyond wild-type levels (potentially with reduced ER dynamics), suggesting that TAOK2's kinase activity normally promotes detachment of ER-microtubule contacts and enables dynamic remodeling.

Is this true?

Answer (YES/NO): YES